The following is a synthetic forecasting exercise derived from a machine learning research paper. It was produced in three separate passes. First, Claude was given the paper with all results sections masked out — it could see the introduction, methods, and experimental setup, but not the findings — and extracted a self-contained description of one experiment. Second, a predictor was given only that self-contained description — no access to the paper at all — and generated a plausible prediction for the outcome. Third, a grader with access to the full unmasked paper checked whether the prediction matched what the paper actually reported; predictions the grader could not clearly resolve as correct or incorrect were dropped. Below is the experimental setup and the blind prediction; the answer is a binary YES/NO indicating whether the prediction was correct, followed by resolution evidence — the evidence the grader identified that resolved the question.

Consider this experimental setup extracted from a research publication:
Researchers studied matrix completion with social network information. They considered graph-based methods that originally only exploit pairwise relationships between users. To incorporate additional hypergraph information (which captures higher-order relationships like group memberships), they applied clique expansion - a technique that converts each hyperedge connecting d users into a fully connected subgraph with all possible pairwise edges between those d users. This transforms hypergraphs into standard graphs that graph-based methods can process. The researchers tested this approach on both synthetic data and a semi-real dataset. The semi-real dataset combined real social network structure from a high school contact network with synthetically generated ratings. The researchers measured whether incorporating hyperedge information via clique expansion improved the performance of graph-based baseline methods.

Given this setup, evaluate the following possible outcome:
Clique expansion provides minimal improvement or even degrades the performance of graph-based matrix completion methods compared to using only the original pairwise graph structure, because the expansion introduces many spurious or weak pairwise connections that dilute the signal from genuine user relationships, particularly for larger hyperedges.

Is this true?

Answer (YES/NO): NO